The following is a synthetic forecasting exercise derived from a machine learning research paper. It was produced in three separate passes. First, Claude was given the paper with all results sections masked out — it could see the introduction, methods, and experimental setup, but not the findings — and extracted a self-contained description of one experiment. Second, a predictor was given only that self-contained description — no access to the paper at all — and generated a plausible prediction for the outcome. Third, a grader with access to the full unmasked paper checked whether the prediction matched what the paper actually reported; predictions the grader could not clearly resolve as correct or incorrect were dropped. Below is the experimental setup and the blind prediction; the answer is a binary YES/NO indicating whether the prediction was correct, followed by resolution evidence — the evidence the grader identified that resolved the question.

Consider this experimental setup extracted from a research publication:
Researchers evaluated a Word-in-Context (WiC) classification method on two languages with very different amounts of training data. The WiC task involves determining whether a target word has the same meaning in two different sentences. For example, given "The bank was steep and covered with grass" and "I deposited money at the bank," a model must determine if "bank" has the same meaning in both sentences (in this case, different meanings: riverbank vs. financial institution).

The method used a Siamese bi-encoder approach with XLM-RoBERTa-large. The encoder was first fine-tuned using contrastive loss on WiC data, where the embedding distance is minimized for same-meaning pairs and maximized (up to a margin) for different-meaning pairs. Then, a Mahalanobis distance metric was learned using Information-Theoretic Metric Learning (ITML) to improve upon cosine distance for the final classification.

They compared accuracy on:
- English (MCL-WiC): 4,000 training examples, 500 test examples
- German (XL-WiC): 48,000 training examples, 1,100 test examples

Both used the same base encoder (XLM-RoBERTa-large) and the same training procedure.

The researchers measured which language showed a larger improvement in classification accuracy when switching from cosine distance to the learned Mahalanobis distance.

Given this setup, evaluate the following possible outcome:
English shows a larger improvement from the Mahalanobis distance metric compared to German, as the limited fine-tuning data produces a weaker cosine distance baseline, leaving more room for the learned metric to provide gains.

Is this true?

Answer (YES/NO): NO